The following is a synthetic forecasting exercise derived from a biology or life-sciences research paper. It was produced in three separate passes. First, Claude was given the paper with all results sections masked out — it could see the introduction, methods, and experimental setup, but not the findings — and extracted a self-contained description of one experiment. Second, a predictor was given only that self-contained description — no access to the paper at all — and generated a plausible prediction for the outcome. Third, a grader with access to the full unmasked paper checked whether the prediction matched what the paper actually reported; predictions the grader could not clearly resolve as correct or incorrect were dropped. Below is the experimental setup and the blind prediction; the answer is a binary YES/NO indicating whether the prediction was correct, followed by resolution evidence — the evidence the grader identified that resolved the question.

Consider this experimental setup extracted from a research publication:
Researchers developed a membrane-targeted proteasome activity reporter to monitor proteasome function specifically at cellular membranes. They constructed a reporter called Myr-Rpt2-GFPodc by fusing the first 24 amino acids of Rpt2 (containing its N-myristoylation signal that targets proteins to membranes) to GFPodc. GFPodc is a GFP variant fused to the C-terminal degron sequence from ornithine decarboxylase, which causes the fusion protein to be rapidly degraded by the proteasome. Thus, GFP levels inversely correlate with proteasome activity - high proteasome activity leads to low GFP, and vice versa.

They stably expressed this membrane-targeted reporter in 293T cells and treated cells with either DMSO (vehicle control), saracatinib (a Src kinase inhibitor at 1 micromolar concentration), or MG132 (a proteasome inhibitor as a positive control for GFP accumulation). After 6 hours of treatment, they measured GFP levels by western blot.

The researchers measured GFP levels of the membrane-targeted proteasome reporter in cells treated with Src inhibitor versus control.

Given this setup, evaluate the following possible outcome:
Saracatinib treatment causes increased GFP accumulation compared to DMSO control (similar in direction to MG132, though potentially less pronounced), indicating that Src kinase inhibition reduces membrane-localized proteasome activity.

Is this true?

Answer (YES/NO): NO